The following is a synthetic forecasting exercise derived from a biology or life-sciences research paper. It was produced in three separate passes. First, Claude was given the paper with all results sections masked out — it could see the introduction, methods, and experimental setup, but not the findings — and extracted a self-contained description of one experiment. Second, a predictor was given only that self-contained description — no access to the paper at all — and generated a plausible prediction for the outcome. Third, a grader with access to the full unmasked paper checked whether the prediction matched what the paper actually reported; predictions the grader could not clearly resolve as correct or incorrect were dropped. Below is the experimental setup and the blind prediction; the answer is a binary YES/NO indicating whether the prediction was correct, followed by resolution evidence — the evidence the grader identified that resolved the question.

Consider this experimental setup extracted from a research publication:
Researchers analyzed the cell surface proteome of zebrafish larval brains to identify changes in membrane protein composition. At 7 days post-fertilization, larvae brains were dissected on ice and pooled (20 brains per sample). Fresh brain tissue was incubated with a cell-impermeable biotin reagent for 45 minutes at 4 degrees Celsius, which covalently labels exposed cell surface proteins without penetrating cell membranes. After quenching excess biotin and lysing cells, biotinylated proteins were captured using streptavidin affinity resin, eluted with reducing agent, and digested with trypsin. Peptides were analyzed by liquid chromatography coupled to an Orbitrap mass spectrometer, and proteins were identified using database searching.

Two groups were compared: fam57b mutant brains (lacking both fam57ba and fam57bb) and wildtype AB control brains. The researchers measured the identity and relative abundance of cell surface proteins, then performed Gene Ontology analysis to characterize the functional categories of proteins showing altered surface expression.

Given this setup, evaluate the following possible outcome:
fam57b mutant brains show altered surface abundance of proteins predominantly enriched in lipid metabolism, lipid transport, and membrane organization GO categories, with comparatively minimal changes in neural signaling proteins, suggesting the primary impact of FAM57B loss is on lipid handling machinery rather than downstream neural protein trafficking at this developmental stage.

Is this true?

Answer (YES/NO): NO